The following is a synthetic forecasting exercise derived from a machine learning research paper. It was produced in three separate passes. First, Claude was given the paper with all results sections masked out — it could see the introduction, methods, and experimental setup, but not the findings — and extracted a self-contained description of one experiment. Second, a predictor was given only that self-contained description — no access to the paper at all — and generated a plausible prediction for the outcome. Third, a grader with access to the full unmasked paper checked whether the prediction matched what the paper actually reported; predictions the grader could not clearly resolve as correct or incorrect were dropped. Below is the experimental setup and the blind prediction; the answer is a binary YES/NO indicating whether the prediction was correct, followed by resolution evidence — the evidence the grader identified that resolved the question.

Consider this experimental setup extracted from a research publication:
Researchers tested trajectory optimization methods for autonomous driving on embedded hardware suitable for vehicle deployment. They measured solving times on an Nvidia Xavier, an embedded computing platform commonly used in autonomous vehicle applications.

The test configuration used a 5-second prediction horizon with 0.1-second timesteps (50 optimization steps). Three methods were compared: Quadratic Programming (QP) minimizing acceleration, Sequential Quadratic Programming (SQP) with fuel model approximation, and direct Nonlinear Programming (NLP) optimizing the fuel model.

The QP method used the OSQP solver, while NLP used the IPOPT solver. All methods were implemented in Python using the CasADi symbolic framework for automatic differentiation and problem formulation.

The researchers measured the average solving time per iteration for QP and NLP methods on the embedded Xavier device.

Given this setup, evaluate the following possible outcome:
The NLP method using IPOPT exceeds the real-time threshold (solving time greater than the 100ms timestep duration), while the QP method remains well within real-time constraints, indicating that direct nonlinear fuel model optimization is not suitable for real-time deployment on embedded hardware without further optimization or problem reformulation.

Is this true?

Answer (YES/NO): NO